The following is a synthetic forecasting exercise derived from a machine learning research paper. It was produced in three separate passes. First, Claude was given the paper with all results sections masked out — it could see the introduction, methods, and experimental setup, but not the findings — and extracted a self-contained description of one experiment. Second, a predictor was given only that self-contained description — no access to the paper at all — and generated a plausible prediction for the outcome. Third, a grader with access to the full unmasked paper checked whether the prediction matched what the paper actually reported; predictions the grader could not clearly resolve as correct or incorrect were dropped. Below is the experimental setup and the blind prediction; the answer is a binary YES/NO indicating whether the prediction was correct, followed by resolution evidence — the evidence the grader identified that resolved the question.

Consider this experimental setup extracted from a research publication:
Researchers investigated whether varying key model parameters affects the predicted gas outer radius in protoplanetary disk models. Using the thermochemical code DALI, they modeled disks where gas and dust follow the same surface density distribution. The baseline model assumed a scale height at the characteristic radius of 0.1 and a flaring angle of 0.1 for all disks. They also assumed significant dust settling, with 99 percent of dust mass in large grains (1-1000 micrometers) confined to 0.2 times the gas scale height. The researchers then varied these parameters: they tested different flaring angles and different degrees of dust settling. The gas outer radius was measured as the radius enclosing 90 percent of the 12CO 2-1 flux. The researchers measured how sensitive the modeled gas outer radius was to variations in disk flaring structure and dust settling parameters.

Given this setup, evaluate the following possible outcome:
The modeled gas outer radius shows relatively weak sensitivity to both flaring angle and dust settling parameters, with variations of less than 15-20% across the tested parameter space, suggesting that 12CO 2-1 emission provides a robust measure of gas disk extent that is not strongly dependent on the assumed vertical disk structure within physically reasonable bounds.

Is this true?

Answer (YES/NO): YES